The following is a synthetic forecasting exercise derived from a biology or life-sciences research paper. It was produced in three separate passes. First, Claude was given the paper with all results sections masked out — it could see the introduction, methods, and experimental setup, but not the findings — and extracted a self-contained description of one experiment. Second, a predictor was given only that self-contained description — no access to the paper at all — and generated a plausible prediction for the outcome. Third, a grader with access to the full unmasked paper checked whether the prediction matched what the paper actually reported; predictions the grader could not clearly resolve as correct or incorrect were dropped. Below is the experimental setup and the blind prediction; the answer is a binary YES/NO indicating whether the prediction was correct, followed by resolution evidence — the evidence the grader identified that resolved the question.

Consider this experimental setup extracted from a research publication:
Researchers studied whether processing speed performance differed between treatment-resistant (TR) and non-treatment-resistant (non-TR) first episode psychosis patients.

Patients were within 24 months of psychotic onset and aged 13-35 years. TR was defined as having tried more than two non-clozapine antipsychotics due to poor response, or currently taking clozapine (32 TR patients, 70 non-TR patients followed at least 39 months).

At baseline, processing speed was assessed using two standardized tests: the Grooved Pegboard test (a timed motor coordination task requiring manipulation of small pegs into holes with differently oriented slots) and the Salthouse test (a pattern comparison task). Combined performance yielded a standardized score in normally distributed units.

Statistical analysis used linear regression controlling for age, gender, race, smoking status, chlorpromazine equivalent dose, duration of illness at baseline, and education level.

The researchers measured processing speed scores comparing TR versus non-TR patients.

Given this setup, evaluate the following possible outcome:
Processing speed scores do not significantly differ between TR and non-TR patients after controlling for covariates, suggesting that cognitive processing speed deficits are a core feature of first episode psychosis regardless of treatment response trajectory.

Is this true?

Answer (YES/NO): YES